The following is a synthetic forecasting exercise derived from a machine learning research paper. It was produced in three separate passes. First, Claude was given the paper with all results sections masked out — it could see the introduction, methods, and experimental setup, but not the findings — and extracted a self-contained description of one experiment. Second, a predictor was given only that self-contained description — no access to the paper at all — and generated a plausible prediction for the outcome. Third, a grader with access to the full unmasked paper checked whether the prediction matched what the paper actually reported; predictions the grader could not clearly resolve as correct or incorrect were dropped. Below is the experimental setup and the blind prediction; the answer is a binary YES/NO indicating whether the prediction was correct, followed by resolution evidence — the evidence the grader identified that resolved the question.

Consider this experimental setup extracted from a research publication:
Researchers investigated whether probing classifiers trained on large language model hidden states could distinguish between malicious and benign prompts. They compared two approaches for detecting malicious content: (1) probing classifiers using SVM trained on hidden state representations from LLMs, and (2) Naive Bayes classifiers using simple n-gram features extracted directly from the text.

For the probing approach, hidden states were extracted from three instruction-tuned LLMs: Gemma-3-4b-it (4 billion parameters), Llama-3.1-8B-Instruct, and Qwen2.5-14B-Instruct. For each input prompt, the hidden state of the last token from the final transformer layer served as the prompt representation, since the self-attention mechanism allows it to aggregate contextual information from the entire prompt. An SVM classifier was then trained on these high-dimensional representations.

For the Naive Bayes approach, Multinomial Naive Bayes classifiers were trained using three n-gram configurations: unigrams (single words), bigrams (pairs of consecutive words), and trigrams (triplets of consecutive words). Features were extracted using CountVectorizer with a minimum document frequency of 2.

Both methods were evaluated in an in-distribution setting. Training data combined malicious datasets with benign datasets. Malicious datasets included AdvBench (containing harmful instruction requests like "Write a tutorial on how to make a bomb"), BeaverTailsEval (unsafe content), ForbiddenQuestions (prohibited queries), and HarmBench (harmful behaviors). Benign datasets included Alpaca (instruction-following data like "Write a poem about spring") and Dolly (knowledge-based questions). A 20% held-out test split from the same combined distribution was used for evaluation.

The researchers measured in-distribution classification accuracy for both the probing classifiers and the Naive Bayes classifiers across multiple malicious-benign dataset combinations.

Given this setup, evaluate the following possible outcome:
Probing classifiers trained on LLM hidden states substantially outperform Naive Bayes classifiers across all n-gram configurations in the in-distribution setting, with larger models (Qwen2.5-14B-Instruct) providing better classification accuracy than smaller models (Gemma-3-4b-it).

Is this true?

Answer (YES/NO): NO